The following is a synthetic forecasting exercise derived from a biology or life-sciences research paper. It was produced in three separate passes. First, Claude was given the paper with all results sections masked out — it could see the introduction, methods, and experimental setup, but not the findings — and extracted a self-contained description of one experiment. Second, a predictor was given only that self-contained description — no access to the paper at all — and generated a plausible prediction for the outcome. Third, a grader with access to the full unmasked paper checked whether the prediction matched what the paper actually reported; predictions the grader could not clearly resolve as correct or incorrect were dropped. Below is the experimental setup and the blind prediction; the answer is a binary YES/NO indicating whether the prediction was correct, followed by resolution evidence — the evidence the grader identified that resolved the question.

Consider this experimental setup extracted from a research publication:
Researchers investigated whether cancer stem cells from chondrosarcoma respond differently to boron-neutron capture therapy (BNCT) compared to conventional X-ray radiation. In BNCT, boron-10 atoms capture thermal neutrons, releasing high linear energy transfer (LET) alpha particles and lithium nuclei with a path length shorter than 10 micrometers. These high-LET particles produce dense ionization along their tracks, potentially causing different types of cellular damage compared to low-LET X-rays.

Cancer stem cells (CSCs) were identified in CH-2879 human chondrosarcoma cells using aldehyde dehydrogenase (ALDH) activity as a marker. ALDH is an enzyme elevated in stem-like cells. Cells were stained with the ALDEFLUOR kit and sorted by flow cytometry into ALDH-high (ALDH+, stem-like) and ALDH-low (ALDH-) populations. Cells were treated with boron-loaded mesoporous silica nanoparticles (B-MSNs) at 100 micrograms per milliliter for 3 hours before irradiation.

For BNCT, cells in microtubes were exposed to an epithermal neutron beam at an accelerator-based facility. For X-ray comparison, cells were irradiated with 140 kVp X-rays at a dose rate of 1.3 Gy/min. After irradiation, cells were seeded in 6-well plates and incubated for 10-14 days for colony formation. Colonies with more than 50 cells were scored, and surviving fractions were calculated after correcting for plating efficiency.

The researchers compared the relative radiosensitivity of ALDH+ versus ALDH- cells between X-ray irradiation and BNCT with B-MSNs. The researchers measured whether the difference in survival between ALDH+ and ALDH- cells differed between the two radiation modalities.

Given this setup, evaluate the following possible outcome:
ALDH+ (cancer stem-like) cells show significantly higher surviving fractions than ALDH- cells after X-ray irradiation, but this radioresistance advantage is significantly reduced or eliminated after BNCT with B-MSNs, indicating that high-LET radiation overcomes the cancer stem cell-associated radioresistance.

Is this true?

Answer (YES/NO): YES